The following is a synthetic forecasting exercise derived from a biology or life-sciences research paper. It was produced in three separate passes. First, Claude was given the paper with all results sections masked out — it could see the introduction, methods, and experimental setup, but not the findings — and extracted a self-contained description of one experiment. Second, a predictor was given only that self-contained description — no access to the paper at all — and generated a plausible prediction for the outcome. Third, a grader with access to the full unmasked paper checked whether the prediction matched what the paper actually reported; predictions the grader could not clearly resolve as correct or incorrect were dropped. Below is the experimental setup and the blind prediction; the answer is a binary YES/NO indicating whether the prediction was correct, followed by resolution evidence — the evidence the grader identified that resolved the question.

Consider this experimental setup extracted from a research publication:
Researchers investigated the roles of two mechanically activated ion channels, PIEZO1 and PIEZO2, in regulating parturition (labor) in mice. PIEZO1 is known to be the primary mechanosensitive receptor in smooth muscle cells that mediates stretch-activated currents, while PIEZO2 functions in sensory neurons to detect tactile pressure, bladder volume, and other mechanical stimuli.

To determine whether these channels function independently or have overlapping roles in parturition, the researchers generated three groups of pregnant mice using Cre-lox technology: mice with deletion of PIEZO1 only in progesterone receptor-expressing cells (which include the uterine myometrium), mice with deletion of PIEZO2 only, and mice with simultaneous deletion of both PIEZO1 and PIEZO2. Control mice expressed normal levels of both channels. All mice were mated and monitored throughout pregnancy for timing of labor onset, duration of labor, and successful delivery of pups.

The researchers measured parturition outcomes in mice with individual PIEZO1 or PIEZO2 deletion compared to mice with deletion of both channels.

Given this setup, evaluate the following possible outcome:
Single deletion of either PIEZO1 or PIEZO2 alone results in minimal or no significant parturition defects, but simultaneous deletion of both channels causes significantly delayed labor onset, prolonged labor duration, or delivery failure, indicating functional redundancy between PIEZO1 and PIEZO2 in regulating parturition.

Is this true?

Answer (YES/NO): YES